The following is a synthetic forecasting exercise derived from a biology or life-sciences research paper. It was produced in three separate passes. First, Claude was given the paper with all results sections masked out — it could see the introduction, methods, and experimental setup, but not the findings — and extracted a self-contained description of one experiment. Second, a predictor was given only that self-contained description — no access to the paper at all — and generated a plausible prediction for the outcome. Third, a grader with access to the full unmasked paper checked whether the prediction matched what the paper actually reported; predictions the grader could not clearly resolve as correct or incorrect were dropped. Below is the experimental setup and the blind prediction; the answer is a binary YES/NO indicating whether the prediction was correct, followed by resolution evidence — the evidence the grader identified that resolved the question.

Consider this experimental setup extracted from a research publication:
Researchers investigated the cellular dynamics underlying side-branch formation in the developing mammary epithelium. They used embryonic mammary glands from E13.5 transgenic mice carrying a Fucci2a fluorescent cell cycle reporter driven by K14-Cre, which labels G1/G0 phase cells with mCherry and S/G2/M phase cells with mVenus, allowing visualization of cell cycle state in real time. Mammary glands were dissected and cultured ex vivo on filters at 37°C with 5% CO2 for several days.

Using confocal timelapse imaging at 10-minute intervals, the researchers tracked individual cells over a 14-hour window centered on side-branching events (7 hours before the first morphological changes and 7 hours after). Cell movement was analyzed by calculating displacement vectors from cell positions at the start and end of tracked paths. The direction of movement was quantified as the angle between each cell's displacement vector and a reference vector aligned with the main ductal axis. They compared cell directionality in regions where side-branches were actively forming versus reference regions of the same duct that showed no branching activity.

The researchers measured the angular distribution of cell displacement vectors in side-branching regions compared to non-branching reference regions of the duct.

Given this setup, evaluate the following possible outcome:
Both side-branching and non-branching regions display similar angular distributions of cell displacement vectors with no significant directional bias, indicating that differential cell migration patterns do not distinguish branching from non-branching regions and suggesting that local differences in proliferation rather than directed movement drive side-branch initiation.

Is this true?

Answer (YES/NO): NO